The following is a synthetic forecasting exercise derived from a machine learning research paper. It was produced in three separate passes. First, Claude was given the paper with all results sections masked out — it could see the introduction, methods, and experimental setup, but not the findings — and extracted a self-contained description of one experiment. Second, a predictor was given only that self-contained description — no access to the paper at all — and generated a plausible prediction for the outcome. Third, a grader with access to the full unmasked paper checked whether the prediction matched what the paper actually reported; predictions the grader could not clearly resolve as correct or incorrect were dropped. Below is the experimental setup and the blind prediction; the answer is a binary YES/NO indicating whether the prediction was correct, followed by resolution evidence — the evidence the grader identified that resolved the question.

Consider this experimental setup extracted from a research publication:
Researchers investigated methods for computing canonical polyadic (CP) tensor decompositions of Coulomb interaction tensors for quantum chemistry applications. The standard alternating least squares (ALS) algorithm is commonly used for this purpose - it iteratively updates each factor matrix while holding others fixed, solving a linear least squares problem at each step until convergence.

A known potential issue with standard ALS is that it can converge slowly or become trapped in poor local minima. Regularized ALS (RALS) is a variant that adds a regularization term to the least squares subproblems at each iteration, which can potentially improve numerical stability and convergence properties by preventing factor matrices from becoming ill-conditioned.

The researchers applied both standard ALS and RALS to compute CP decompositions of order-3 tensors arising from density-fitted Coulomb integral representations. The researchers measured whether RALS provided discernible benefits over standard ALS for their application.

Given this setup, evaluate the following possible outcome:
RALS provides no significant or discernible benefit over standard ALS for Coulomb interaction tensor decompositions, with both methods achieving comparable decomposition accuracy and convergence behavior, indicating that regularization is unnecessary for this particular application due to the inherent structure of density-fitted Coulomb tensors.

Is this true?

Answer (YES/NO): YES